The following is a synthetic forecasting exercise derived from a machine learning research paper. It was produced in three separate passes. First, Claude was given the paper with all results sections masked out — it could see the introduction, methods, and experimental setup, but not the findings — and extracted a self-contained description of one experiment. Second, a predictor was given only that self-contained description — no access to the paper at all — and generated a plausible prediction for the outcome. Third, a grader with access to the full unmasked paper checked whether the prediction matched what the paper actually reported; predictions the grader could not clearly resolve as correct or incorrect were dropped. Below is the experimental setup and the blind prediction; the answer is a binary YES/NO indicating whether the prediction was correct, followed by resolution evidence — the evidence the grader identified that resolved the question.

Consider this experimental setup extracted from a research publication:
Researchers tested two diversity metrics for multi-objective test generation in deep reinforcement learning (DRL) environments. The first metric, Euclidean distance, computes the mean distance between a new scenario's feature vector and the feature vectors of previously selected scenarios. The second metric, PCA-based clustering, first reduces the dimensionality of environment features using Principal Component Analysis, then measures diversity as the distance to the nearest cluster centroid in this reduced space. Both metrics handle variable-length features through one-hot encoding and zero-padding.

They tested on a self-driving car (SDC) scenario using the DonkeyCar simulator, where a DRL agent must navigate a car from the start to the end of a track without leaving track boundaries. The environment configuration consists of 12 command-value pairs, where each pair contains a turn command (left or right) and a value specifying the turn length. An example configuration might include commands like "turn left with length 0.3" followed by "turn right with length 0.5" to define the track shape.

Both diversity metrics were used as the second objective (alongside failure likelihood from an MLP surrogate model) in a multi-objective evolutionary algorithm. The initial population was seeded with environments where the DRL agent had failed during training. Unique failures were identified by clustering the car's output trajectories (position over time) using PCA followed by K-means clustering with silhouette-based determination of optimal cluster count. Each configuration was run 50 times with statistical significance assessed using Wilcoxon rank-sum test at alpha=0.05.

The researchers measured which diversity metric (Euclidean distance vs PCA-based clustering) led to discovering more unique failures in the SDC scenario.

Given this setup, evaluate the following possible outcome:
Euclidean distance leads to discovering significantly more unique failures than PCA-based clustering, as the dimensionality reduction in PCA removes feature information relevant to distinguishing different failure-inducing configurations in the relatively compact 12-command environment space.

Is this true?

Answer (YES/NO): NO